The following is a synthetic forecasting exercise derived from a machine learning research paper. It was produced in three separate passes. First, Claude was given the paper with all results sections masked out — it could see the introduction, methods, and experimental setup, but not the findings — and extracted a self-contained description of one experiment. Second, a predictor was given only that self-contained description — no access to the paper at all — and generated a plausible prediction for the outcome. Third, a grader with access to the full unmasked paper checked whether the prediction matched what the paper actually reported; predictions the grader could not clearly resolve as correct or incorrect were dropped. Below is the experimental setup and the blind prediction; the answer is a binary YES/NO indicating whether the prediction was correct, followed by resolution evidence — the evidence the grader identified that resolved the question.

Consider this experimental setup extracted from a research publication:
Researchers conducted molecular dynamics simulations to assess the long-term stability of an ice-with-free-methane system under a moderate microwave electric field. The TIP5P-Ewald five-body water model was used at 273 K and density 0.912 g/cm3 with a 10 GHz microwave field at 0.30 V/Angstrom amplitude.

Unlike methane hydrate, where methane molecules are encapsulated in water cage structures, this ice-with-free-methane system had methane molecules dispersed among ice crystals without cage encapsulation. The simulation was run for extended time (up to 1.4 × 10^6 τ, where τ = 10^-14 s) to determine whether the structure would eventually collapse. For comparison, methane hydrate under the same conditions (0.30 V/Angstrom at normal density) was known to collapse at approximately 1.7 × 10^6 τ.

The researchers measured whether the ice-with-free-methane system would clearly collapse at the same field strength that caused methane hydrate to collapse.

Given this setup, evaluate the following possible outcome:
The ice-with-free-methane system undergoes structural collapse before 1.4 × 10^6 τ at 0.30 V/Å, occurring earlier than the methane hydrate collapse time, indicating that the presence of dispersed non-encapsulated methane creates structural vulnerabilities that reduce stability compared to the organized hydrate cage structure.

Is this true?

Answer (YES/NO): NO